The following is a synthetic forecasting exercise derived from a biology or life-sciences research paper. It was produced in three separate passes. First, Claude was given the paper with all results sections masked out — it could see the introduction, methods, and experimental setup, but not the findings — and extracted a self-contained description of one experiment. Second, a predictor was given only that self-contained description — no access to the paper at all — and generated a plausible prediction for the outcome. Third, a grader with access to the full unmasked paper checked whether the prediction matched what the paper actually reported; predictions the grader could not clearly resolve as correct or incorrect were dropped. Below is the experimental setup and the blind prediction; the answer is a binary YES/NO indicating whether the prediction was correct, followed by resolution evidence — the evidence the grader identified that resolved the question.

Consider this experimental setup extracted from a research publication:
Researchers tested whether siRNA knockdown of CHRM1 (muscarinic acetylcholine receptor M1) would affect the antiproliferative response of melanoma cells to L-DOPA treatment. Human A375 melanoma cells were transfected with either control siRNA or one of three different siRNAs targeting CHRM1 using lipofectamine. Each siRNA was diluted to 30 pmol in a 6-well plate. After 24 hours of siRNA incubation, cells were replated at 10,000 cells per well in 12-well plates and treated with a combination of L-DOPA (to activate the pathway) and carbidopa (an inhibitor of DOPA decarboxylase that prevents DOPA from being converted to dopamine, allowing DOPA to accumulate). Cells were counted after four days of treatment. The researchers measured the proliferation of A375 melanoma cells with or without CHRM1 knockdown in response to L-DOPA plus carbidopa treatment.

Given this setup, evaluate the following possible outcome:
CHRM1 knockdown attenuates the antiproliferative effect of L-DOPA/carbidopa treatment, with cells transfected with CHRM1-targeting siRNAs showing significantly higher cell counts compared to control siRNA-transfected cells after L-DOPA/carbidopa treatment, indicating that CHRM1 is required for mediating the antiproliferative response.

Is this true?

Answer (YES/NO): YES